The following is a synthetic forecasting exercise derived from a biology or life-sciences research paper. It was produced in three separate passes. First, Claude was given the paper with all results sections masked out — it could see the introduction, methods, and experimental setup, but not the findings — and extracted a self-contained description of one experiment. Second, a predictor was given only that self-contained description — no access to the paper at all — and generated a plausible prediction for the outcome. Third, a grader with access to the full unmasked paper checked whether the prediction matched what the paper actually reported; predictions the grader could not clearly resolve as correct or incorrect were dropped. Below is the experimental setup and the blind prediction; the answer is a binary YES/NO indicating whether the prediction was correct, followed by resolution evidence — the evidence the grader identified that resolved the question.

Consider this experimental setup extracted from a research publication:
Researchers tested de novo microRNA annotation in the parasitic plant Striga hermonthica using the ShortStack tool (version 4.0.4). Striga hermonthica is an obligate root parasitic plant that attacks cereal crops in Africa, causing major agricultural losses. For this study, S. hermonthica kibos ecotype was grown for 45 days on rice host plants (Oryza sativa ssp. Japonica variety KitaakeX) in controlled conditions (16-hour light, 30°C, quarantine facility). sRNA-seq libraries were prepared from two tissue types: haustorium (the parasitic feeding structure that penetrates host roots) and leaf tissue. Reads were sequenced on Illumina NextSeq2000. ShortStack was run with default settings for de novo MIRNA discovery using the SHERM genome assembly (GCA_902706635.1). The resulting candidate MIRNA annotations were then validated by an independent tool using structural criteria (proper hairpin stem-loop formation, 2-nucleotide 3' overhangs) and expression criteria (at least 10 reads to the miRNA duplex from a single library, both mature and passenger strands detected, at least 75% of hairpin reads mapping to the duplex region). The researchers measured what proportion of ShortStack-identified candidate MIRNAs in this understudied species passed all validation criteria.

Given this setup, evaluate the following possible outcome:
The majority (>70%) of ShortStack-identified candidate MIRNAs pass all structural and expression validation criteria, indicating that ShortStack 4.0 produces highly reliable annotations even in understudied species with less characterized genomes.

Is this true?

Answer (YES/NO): YES